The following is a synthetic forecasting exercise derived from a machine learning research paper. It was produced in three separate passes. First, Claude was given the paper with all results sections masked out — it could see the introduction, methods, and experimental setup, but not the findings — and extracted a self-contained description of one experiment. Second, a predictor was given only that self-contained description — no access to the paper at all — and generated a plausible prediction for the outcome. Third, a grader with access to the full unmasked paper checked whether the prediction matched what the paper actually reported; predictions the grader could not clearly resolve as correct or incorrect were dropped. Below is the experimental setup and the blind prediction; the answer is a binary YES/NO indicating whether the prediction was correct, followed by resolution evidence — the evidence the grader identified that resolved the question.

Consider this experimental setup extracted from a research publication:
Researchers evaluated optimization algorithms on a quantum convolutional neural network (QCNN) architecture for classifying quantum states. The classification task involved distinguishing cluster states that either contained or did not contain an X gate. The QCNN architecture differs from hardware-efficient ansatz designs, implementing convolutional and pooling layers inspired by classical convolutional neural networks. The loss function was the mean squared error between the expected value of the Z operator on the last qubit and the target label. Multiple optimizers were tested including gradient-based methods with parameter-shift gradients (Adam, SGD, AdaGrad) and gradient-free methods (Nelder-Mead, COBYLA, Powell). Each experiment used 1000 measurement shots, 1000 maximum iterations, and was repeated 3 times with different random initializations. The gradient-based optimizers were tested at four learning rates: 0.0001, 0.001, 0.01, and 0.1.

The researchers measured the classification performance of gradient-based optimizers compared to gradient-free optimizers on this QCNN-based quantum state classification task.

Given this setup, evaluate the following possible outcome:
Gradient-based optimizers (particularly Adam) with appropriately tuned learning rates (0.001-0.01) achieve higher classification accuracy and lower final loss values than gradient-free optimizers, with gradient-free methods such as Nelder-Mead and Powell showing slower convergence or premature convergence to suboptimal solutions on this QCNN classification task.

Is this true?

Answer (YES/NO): NO